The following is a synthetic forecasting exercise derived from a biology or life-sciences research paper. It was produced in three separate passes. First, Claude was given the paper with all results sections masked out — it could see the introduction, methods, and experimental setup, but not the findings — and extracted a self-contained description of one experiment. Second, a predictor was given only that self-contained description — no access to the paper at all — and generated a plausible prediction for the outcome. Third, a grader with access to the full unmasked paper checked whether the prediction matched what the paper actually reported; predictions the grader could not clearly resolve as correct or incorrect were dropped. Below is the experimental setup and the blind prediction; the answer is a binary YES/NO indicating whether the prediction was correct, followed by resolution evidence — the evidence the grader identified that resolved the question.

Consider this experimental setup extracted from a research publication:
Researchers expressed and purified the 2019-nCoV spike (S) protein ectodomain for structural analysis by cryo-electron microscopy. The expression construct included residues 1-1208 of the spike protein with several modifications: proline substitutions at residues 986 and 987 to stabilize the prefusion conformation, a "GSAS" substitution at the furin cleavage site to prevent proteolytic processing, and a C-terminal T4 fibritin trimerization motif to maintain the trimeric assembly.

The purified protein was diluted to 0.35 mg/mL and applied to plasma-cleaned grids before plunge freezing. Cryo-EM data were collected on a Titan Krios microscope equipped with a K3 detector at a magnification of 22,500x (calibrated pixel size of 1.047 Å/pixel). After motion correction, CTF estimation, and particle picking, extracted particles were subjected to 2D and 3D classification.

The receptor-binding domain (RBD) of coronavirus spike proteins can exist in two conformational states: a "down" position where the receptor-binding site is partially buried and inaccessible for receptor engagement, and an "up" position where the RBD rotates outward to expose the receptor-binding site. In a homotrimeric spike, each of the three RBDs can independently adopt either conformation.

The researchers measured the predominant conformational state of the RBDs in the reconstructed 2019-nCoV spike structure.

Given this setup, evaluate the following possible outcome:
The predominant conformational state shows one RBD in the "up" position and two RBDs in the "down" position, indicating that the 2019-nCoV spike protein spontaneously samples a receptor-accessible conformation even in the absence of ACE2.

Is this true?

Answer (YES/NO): YES